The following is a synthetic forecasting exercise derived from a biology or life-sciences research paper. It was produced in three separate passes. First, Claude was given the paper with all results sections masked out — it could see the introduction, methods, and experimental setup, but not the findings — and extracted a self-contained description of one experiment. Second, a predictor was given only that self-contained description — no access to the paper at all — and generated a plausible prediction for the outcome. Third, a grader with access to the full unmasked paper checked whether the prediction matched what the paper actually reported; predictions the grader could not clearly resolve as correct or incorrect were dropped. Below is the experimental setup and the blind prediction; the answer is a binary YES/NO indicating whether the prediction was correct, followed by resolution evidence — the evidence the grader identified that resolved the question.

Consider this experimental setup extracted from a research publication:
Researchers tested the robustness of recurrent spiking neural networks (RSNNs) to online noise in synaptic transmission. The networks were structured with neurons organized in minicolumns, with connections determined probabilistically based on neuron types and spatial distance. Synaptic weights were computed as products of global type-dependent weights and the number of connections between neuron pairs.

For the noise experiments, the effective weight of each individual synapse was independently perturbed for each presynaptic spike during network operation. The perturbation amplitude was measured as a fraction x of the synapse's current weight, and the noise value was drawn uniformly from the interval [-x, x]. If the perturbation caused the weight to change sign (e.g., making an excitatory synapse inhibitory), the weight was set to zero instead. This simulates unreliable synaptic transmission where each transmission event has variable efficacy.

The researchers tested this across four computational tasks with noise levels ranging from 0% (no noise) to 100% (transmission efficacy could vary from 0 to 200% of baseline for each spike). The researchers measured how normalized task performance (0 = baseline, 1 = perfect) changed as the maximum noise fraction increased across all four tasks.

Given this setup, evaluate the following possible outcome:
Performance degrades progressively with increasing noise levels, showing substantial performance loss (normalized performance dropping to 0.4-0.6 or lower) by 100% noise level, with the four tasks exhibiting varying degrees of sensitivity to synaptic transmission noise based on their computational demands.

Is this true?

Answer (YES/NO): NO